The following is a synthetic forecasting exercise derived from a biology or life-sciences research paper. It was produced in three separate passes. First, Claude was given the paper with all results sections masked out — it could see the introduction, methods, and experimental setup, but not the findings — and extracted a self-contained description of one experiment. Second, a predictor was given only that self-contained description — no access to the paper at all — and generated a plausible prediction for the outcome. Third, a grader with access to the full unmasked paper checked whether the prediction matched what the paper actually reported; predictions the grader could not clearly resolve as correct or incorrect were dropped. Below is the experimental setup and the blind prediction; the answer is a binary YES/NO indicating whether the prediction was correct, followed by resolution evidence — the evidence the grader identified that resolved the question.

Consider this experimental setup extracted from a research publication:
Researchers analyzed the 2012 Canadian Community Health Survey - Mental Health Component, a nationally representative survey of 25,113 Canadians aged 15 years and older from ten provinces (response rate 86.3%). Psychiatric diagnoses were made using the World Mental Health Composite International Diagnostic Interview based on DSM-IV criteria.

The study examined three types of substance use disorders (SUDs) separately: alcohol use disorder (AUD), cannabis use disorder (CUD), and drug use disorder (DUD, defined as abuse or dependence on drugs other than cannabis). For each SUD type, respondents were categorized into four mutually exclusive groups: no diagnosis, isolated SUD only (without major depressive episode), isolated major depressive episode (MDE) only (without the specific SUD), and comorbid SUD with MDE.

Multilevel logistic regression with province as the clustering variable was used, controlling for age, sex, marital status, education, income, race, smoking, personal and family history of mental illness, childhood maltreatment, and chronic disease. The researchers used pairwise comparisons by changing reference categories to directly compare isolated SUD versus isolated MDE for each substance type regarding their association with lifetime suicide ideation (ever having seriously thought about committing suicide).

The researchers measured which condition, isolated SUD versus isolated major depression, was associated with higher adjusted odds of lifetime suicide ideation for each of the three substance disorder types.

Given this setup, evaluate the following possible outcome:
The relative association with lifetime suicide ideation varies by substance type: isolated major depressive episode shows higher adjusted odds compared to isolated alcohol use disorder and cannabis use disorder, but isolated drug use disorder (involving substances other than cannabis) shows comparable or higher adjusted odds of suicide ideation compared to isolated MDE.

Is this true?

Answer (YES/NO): NO